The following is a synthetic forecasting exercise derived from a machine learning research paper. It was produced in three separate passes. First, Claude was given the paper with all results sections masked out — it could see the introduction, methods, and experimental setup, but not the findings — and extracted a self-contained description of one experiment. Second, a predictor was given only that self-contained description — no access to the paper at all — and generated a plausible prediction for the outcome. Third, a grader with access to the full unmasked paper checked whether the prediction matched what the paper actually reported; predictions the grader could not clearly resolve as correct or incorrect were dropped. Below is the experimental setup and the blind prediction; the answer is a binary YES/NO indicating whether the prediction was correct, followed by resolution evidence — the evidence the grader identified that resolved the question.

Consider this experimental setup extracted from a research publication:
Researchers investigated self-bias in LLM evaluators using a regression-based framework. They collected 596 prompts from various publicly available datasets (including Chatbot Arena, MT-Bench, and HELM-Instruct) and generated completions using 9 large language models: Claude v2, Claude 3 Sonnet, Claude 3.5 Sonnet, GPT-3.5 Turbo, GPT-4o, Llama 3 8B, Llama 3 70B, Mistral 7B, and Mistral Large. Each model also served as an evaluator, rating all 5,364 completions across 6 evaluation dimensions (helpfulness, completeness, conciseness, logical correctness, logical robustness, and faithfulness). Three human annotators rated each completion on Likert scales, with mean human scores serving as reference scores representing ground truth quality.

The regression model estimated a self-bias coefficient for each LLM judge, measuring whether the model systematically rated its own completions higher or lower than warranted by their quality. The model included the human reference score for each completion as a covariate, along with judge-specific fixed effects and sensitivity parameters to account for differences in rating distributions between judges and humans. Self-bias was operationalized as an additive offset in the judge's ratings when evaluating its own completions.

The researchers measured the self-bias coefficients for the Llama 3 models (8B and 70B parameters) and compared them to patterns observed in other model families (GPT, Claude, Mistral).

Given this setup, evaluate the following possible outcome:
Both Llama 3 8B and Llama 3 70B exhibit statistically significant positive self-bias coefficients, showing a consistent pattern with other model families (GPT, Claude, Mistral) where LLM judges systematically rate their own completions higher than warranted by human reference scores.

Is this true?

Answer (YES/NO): NO